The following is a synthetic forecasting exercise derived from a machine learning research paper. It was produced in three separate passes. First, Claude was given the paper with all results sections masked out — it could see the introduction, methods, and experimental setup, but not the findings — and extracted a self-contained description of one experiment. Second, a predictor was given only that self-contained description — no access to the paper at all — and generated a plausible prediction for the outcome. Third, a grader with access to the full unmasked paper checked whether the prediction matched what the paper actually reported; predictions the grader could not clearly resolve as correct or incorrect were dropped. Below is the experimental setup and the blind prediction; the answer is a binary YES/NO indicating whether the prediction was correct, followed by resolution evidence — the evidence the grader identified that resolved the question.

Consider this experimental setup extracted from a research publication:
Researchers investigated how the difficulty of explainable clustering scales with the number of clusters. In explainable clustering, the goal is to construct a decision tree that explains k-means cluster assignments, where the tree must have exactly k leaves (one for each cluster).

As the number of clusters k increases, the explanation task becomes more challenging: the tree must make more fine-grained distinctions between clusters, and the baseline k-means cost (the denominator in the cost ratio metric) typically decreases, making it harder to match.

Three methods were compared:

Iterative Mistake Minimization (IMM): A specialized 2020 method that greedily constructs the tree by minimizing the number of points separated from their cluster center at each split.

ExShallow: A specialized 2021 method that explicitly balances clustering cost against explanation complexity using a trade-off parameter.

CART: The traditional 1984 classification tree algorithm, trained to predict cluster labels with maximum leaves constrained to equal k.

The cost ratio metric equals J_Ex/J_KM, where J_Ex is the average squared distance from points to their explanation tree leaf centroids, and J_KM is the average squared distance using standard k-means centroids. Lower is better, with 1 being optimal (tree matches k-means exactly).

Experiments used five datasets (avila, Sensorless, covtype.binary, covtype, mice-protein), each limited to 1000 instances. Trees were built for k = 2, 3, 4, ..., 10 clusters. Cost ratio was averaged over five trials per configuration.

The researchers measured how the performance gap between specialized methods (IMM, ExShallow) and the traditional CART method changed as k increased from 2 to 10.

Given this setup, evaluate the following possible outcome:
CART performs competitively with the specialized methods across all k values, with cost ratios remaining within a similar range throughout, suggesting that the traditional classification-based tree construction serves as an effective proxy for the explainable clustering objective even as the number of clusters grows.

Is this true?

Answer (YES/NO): NO